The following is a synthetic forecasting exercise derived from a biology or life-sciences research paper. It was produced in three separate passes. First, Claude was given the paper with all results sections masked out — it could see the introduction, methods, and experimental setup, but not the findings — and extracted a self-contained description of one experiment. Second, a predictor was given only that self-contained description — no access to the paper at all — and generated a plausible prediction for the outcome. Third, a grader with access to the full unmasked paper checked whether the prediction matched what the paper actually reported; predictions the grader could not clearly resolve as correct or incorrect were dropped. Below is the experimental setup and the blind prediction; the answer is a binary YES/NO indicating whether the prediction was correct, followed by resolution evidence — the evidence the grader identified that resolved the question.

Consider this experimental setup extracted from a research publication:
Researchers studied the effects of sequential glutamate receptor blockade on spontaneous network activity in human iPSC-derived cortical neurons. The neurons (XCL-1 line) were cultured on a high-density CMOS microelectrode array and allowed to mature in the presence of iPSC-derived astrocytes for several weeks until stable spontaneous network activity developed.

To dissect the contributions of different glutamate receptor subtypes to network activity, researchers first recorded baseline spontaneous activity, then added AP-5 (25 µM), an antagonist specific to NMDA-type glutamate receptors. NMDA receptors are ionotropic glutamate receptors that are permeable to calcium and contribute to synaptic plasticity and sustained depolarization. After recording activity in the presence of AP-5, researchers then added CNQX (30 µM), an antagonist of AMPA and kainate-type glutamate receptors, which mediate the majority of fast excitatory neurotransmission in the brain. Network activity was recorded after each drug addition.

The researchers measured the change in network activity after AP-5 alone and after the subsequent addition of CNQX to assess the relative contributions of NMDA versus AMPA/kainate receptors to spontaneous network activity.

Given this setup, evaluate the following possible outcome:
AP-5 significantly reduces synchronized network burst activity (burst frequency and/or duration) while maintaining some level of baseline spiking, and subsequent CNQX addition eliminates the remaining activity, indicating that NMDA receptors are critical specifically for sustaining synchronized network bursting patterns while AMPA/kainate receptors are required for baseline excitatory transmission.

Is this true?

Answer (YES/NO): NO